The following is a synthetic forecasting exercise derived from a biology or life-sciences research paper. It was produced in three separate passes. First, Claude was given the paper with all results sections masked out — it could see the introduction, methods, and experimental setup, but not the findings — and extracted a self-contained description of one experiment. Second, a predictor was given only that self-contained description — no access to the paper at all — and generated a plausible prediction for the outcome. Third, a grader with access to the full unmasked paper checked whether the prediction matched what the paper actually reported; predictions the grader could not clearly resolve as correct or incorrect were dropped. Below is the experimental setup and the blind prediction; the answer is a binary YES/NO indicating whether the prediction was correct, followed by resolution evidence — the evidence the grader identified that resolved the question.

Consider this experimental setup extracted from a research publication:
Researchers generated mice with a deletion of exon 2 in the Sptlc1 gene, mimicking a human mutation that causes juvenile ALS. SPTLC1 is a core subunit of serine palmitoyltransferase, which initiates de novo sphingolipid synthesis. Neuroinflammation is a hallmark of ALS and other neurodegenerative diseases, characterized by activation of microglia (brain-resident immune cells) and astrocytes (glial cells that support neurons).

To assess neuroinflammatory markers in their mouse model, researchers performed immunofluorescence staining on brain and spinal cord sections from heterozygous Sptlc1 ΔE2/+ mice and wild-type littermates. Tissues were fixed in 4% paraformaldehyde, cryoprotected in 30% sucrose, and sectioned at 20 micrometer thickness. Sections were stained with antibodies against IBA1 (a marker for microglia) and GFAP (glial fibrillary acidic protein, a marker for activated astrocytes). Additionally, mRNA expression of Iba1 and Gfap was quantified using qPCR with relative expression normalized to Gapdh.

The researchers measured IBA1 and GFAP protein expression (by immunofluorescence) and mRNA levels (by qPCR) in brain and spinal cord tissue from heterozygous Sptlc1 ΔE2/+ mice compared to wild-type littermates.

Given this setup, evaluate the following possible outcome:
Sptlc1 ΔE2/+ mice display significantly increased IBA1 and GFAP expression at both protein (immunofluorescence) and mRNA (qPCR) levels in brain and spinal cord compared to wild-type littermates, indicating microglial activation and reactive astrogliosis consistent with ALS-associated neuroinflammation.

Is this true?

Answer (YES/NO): NO